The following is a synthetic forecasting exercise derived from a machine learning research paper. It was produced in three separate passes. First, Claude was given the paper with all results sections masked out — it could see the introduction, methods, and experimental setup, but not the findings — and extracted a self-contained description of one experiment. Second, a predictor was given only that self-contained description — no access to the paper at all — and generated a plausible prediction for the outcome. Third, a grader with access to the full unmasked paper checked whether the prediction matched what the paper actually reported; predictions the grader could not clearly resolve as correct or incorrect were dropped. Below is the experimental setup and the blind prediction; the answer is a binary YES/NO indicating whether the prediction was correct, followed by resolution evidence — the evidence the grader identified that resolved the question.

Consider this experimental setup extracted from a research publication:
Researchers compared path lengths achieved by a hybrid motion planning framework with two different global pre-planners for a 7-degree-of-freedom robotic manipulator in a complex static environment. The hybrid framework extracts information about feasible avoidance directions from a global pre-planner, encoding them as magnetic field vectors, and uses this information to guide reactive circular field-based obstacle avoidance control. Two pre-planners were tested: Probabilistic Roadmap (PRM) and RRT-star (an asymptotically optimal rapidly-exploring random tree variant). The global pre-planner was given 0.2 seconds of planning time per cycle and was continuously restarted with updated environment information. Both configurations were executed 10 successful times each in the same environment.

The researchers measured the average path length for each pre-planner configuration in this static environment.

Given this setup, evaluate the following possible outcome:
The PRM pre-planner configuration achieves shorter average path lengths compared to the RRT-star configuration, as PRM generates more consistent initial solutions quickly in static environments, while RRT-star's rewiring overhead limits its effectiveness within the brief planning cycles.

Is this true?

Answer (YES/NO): YES